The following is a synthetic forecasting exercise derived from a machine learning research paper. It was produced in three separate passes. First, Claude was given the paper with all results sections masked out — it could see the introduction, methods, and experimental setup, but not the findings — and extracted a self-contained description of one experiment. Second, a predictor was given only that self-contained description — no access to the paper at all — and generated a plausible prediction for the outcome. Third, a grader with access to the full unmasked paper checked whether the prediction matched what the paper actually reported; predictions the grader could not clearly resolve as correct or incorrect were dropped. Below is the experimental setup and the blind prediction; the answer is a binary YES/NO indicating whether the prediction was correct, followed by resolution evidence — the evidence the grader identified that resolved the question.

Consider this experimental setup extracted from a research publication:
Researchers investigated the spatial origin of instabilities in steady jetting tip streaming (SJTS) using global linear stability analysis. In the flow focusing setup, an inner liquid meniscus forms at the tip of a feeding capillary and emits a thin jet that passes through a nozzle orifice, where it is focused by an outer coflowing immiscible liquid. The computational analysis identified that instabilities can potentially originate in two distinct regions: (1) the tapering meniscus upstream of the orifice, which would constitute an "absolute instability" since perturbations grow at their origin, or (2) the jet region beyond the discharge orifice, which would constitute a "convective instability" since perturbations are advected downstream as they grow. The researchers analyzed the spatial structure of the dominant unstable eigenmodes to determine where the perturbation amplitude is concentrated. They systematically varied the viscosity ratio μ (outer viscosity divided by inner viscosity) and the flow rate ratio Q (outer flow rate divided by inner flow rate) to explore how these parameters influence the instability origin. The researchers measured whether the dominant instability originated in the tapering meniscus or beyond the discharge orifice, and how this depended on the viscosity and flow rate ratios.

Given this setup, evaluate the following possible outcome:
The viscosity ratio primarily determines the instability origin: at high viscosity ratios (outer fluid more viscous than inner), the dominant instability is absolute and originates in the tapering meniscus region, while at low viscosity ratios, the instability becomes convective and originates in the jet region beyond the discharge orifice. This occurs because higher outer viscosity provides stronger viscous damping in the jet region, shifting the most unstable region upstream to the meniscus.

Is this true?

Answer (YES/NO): NO